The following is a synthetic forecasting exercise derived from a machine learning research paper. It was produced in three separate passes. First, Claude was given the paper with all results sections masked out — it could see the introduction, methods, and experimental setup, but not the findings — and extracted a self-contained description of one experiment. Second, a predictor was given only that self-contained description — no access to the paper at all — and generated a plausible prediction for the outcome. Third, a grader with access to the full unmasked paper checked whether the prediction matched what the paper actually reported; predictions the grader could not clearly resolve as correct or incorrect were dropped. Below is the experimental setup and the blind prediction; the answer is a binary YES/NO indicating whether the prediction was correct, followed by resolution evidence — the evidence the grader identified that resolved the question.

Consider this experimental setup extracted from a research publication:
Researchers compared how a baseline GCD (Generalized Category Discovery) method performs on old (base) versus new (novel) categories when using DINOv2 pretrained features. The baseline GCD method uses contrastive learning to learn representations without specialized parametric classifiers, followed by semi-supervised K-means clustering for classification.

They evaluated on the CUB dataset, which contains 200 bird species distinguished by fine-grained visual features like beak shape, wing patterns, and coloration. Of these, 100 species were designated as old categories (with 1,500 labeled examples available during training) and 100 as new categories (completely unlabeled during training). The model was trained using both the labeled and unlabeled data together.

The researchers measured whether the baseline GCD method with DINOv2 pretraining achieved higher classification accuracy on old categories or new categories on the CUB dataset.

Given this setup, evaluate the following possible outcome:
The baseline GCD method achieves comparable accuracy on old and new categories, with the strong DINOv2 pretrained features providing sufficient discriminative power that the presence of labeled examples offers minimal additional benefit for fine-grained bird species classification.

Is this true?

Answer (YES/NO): YES